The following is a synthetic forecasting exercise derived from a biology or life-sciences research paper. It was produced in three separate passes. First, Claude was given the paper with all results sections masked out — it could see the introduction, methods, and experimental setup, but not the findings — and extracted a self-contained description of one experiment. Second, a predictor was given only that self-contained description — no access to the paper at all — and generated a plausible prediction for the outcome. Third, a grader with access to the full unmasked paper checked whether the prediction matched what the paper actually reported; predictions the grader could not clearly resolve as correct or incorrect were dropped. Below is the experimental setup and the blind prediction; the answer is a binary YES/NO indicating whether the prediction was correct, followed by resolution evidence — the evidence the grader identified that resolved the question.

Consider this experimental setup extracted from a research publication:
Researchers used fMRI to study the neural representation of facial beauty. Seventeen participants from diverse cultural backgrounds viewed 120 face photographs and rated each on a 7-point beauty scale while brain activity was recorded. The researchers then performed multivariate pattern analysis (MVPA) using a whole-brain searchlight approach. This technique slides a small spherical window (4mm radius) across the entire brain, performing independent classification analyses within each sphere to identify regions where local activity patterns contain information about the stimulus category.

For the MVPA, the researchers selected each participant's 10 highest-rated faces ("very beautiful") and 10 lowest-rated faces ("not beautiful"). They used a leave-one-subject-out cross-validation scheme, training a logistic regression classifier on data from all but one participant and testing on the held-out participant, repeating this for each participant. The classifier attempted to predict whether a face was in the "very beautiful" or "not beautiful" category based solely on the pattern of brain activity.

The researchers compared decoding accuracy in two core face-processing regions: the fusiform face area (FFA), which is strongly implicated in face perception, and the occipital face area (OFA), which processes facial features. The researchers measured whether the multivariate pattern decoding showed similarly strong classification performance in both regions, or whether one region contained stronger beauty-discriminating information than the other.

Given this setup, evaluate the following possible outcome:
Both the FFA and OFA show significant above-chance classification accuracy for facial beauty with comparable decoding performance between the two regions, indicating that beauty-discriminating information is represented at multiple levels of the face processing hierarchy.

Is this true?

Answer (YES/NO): NO